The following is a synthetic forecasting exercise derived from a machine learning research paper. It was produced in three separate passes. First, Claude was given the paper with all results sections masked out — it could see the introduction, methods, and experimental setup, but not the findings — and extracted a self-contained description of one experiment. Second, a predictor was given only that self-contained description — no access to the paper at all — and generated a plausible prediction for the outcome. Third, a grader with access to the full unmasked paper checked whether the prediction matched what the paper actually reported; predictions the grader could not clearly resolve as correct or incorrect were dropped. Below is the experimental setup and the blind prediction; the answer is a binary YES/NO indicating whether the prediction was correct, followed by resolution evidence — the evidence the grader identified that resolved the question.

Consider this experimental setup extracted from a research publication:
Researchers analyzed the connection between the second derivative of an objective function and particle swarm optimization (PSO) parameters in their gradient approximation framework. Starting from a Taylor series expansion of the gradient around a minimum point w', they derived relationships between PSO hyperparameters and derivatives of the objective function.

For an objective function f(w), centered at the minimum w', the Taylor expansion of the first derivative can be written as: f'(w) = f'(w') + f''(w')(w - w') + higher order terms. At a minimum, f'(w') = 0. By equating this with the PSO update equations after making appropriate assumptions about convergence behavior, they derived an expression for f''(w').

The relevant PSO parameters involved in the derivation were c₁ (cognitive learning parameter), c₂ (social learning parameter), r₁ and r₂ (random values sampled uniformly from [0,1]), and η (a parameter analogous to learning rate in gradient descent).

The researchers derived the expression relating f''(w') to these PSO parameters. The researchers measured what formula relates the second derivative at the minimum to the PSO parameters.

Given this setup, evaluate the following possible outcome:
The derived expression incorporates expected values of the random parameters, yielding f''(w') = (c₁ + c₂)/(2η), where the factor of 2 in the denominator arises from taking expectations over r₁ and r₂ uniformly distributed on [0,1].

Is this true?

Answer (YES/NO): NO